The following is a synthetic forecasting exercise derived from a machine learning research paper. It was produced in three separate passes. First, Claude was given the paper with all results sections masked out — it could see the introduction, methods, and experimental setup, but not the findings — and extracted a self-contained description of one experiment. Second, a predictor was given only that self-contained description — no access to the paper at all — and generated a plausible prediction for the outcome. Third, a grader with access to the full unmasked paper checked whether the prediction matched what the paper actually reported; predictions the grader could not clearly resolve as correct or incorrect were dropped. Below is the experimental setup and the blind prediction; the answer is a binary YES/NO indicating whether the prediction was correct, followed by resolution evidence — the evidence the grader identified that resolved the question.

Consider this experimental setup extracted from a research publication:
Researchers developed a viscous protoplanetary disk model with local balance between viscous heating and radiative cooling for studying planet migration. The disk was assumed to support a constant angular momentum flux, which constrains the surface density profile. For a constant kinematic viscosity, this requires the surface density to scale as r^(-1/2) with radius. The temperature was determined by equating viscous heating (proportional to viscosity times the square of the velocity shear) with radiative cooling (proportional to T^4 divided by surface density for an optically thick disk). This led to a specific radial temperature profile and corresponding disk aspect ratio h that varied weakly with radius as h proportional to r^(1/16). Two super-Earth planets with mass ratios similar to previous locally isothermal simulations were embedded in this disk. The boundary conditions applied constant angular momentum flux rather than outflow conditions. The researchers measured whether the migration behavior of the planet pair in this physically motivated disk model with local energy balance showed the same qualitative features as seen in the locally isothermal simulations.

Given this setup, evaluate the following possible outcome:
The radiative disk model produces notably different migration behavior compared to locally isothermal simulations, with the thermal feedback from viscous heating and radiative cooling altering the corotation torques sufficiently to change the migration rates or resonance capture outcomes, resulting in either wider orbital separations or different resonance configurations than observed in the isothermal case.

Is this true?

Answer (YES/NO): NO